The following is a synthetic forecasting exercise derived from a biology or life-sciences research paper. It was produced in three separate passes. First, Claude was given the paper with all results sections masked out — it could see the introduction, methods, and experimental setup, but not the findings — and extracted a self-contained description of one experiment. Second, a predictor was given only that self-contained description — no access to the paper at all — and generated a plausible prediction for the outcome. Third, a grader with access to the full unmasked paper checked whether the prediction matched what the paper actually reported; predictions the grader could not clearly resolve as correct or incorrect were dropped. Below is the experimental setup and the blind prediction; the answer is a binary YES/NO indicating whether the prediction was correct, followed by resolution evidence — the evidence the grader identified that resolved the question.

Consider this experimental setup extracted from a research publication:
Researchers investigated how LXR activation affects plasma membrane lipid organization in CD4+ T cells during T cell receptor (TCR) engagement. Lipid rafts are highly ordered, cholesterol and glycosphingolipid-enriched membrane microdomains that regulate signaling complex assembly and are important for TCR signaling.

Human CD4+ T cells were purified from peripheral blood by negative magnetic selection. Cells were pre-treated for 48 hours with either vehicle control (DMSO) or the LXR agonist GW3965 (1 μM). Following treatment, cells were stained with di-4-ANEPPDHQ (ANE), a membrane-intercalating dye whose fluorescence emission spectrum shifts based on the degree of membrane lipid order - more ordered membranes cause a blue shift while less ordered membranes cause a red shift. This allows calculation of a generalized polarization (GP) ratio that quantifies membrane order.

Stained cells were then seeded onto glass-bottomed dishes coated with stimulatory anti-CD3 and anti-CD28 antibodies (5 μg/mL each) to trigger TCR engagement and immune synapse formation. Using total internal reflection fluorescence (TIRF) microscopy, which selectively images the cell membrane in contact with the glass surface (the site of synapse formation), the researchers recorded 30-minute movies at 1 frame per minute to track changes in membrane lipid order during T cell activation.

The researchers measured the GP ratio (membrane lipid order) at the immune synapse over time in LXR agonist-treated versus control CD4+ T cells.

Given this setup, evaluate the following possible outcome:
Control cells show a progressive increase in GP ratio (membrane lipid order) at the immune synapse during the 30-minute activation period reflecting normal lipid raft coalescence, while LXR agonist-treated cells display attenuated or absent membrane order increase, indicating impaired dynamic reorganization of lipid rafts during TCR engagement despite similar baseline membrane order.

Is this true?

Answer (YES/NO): NO